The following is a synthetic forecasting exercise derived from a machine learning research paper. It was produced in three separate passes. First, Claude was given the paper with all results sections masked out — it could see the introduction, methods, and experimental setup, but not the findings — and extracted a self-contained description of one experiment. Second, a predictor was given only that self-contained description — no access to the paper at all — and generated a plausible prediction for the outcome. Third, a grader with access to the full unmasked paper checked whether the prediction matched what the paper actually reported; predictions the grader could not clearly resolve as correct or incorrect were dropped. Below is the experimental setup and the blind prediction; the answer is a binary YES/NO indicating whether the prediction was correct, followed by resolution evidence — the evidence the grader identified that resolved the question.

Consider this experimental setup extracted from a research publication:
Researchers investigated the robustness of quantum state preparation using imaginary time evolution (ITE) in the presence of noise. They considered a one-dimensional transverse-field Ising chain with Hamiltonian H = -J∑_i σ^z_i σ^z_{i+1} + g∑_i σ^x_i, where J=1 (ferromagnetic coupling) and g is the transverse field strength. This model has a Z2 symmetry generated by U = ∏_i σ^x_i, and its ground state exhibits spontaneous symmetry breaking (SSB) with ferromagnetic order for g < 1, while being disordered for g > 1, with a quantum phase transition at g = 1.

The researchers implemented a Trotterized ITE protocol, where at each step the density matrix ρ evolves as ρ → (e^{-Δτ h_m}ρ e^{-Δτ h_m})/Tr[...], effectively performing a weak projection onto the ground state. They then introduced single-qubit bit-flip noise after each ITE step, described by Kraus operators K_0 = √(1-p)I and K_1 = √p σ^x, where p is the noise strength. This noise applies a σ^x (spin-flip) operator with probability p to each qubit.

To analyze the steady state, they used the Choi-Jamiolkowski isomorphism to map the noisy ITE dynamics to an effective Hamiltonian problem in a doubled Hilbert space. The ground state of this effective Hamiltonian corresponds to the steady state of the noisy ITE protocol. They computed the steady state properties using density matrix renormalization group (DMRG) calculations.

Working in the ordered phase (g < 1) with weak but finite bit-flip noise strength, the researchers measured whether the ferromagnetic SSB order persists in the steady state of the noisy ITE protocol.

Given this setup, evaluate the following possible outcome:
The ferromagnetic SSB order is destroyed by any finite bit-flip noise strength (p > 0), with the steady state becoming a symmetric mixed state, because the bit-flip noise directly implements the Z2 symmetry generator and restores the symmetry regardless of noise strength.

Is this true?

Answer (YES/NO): NO